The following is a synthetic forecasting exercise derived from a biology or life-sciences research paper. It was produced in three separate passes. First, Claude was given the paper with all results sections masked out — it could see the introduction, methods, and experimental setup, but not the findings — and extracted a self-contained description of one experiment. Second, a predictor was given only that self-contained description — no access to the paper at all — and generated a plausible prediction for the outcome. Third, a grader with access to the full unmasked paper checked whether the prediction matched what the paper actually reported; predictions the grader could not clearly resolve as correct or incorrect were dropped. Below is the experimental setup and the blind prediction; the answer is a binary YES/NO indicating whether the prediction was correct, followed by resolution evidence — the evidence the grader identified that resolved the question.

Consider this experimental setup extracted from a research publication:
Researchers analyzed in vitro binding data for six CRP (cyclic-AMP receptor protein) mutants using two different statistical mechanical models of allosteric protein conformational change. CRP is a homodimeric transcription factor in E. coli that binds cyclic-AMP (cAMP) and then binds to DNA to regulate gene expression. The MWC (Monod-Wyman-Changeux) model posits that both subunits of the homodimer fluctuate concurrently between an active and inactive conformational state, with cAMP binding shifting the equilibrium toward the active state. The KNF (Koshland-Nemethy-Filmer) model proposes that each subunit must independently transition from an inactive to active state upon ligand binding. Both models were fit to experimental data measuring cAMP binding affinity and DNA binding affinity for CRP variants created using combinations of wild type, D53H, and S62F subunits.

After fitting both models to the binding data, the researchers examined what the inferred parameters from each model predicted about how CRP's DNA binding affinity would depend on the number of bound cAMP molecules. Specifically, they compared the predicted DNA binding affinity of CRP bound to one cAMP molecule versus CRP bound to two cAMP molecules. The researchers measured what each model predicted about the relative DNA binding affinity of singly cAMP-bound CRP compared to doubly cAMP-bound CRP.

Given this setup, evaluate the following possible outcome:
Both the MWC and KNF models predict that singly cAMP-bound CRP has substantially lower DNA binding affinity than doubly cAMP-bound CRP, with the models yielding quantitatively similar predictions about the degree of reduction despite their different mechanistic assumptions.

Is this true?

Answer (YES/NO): NO